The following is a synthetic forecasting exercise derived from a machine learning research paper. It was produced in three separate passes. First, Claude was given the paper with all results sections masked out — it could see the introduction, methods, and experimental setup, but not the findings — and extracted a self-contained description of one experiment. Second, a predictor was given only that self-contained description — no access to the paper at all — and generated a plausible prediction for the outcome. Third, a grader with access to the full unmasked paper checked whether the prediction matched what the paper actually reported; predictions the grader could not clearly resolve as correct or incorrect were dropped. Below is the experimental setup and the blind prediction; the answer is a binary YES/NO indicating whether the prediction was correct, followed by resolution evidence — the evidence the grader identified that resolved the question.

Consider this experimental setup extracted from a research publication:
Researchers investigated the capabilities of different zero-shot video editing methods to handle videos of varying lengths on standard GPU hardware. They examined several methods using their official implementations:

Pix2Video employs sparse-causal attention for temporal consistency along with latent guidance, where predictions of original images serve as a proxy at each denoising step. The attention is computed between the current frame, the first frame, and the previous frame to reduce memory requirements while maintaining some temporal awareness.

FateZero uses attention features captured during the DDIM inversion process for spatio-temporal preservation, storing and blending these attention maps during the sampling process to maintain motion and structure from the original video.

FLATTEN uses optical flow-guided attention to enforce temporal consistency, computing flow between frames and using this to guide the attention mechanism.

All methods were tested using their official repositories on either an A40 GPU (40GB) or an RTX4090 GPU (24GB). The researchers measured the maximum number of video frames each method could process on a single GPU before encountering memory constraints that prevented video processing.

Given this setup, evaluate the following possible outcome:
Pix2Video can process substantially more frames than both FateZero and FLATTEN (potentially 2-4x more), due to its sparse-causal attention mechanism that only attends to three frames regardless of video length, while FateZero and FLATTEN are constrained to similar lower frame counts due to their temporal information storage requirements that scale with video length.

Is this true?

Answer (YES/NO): NO